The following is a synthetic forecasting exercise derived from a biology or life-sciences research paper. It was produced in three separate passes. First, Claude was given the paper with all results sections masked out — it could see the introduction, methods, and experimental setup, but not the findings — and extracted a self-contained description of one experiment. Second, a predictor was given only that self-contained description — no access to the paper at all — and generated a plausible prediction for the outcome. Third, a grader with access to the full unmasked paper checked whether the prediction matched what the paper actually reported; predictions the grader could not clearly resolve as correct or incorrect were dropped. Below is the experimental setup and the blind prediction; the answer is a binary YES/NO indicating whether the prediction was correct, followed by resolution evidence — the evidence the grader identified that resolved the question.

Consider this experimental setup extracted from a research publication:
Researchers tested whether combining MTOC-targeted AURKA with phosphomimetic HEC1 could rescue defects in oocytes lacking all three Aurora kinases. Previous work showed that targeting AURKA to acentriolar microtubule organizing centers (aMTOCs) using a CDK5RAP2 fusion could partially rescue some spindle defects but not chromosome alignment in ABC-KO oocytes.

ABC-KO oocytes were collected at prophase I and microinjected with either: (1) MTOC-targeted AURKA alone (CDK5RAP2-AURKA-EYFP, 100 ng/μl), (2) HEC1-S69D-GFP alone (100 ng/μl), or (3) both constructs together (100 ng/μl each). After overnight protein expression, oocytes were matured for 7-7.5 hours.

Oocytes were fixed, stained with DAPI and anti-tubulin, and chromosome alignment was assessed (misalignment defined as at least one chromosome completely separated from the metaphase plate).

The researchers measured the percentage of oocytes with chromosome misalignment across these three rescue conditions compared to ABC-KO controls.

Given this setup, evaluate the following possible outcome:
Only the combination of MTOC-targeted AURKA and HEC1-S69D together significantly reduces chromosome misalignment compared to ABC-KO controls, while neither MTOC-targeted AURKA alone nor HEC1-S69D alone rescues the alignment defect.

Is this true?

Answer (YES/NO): YES